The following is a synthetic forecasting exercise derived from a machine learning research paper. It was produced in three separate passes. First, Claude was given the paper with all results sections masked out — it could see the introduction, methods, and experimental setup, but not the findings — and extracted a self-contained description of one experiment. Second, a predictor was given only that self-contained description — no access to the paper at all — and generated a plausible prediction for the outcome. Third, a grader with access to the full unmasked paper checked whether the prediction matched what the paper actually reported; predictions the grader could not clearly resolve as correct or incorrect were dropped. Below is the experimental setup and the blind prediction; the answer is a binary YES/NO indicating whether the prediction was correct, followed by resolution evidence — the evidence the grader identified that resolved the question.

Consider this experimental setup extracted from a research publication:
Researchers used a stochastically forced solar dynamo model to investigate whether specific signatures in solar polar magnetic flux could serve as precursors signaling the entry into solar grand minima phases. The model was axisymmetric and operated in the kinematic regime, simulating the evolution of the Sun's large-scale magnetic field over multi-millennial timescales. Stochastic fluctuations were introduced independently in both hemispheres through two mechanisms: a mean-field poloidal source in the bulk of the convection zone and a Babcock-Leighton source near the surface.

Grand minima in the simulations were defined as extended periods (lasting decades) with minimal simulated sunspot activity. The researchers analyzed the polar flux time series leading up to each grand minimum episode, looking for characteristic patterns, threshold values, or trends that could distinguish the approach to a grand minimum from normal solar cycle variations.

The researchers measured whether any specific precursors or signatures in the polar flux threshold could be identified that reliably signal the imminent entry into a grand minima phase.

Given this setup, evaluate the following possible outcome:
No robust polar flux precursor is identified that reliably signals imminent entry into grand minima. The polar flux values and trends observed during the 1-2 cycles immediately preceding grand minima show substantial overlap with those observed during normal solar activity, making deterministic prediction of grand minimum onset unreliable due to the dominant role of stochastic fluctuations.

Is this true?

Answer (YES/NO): YES